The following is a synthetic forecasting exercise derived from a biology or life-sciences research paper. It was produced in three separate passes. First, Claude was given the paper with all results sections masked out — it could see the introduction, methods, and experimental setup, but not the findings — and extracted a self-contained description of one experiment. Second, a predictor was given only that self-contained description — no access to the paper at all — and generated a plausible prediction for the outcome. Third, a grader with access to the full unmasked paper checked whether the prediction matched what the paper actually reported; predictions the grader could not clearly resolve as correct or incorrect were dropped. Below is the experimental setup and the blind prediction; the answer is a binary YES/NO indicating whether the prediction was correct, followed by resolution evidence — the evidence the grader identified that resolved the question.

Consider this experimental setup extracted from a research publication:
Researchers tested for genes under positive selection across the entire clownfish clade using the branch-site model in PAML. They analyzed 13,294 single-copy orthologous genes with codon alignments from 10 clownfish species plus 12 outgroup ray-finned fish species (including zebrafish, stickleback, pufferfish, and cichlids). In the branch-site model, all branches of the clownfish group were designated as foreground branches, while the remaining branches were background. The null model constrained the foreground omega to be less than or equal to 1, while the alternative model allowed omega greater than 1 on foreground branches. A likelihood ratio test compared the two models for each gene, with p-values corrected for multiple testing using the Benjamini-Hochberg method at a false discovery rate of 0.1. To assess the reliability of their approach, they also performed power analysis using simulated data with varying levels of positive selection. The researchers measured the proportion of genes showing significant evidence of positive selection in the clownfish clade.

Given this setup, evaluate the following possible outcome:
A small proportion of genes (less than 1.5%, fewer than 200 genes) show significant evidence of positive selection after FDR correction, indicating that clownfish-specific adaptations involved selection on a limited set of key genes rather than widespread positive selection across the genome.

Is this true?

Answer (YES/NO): NO